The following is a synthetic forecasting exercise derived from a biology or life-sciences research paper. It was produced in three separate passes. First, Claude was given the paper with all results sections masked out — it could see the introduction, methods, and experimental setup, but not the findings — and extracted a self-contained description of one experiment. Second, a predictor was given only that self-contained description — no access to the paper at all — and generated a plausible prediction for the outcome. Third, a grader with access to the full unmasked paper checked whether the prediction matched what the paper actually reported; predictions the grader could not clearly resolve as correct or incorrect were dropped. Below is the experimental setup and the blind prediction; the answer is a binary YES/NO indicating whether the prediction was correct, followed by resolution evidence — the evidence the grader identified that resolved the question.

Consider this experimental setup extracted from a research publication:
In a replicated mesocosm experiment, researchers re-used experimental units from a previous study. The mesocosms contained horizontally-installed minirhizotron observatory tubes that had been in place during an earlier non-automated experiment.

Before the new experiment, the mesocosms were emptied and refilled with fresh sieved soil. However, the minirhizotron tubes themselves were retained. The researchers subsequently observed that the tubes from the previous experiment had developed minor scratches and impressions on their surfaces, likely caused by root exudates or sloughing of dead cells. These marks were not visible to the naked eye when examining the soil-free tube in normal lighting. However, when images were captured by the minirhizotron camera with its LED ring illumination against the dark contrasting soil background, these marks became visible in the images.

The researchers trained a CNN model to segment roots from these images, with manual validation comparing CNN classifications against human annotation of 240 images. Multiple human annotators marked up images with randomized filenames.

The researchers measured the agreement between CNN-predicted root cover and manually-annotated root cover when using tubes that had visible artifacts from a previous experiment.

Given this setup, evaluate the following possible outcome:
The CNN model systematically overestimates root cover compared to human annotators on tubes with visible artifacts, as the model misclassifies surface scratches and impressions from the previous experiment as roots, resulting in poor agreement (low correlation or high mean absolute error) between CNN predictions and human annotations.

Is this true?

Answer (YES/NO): NO